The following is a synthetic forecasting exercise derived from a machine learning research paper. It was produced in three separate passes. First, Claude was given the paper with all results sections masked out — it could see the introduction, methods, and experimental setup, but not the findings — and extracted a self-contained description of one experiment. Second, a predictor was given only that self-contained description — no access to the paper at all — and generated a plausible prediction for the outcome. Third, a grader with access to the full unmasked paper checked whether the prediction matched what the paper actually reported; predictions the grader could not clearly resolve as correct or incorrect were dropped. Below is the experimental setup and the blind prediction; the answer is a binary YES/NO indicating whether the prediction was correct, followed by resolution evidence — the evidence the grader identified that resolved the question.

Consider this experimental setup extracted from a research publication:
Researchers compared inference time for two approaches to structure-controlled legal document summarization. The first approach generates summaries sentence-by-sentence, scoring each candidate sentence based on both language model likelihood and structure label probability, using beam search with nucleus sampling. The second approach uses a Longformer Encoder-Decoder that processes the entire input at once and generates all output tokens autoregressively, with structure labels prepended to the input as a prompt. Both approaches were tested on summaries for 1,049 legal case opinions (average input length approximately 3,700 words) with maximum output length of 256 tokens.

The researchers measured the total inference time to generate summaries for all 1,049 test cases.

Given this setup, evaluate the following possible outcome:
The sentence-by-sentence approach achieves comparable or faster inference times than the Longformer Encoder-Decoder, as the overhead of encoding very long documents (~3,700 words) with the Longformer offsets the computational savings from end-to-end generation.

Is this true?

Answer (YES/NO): NO